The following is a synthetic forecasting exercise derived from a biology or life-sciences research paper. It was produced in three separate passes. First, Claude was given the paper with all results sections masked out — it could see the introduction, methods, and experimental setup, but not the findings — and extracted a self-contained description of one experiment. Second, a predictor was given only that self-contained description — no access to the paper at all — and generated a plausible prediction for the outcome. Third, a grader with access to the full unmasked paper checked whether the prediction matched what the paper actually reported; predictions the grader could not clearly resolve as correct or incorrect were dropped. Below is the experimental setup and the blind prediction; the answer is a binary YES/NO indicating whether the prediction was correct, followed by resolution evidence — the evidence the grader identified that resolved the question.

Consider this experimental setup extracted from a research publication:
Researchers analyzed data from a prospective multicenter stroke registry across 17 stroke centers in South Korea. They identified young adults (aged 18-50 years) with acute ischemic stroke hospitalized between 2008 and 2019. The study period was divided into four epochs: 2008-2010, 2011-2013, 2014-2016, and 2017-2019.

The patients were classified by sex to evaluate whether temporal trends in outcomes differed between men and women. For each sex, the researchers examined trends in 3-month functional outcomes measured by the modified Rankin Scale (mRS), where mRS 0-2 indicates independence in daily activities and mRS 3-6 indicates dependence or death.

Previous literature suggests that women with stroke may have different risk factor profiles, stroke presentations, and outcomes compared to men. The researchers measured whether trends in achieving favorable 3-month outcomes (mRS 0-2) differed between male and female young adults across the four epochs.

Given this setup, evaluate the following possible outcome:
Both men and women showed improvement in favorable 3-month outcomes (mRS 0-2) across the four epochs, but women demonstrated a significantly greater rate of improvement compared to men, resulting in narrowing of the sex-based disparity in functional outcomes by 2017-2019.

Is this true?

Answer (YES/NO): NO